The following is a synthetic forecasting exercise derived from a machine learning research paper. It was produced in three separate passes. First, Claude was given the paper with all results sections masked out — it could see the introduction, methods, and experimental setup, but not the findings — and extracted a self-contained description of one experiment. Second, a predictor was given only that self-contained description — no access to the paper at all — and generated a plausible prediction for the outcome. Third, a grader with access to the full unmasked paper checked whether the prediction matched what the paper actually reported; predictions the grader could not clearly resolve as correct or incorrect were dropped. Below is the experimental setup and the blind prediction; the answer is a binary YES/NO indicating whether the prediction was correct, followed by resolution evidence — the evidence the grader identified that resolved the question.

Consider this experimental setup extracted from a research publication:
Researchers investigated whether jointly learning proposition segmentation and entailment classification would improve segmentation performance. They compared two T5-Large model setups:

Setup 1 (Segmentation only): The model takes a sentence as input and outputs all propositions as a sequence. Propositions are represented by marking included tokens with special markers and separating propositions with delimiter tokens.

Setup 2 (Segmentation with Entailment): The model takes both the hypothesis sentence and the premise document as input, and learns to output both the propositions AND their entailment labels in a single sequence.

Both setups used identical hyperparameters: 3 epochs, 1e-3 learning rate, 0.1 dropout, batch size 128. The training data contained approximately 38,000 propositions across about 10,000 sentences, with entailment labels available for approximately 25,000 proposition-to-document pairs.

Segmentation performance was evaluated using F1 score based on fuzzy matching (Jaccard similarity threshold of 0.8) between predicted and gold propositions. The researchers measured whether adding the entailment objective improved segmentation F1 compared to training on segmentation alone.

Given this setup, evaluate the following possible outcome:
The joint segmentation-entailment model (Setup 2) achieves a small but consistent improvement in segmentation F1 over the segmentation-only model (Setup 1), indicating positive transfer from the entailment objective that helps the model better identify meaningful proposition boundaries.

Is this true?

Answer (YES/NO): NO